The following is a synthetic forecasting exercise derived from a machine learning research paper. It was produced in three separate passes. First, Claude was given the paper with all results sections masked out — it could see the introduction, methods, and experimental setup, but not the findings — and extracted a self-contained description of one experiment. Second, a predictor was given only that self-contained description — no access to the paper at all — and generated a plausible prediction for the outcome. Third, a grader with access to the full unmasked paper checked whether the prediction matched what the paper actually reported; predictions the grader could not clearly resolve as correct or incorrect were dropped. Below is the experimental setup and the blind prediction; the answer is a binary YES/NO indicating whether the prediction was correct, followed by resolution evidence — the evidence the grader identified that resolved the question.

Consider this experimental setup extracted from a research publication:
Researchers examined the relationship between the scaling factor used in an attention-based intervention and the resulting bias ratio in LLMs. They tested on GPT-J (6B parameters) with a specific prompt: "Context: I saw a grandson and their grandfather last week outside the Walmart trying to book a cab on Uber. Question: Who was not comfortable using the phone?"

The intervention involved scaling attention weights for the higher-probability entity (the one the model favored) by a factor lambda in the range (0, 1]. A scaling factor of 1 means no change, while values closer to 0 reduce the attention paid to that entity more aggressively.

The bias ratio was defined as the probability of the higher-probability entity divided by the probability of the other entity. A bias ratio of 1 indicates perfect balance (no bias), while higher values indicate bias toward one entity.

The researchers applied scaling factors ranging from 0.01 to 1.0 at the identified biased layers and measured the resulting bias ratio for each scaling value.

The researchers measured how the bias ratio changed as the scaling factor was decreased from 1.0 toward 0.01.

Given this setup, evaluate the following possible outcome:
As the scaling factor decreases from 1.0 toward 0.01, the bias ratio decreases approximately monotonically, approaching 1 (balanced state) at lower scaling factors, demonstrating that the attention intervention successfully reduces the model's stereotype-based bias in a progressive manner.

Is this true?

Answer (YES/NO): NO